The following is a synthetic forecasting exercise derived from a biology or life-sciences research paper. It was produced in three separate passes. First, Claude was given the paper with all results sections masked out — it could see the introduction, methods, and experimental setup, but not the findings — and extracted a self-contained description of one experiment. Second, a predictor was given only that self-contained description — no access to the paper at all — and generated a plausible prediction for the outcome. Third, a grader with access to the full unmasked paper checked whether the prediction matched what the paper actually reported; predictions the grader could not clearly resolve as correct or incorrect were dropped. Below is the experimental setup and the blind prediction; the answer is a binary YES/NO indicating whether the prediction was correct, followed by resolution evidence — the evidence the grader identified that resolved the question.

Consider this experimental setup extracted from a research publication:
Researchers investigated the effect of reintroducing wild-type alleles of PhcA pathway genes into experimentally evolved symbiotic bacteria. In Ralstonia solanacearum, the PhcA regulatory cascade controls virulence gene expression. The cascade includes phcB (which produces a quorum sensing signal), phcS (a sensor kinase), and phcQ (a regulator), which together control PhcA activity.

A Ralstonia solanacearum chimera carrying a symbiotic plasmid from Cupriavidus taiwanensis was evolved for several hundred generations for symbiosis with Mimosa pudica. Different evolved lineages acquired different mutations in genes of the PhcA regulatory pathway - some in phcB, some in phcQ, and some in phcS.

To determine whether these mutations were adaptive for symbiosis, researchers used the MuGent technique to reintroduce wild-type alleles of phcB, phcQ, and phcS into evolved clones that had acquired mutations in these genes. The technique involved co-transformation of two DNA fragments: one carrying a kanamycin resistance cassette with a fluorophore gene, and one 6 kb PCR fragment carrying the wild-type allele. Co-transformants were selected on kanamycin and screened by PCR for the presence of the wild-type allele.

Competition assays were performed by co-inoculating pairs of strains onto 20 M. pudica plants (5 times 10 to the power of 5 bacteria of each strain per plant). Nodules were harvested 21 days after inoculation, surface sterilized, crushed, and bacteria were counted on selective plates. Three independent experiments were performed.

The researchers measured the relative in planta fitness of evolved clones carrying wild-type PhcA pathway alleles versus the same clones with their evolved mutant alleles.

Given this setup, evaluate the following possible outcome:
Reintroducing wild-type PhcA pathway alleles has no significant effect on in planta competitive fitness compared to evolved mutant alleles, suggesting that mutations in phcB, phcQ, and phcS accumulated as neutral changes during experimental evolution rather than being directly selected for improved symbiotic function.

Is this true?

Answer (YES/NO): NO